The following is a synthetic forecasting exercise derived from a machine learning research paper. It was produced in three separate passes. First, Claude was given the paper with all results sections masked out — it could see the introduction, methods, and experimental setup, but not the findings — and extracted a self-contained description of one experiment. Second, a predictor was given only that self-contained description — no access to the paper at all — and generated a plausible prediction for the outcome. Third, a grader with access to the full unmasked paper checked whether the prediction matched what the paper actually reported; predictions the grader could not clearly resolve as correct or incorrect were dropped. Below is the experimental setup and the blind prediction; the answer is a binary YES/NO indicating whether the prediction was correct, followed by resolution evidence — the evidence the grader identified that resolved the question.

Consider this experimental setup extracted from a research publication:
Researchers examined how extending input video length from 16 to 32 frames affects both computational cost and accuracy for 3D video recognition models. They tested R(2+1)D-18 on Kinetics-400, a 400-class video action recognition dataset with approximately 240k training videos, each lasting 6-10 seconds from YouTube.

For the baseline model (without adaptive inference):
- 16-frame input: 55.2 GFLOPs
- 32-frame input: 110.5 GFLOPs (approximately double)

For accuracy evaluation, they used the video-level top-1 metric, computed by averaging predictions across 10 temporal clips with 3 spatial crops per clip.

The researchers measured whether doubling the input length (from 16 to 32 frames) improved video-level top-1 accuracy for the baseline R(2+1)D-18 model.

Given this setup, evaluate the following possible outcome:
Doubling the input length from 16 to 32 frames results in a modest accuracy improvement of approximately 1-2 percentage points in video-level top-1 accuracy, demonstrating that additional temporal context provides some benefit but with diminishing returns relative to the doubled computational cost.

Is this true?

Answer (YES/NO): NO